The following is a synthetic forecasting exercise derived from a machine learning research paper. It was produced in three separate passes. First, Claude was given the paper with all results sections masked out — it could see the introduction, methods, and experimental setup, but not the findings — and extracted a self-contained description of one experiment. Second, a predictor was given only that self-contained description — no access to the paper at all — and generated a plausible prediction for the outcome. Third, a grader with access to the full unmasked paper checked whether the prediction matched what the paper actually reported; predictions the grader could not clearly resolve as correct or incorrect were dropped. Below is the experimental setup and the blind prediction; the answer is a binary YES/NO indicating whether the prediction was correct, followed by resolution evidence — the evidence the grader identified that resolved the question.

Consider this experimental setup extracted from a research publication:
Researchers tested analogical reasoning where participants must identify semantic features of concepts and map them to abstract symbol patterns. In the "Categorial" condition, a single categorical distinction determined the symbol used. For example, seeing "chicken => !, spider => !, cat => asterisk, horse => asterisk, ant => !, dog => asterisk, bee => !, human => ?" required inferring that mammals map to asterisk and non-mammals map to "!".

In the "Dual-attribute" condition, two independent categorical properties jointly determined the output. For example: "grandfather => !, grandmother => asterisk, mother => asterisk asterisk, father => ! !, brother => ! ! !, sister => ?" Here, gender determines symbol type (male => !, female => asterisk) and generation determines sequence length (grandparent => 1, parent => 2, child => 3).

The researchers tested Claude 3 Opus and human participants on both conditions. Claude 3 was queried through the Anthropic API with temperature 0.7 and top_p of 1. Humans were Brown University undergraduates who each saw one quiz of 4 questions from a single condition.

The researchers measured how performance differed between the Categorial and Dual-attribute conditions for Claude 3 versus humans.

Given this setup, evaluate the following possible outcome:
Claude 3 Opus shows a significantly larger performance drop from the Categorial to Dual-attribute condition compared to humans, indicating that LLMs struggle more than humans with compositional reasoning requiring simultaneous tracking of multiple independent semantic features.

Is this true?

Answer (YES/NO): NO